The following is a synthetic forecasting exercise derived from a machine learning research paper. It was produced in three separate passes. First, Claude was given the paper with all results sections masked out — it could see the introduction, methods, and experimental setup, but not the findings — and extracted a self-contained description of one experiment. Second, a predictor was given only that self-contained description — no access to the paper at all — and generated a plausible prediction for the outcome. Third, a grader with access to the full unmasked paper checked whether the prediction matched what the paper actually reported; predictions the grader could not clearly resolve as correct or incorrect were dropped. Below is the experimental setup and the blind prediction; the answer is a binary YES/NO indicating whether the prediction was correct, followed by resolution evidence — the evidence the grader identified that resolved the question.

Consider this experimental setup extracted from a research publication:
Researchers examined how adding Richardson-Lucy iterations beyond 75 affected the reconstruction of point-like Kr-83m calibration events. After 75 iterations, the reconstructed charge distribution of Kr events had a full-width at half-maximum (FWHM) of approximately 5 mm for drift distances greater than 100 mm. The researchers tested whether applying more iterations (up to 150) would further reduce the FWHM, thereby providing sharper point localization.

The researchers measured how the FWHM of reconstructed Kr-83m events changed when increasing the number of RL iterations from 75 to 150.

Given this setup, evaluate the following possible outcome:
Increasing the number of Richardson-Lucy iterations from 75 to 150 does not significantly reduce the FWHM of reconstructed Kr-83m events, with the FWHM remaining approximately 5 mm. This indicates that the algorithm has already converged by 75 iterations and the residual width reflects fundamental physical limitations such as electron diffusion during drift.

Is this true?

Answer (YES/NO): NO